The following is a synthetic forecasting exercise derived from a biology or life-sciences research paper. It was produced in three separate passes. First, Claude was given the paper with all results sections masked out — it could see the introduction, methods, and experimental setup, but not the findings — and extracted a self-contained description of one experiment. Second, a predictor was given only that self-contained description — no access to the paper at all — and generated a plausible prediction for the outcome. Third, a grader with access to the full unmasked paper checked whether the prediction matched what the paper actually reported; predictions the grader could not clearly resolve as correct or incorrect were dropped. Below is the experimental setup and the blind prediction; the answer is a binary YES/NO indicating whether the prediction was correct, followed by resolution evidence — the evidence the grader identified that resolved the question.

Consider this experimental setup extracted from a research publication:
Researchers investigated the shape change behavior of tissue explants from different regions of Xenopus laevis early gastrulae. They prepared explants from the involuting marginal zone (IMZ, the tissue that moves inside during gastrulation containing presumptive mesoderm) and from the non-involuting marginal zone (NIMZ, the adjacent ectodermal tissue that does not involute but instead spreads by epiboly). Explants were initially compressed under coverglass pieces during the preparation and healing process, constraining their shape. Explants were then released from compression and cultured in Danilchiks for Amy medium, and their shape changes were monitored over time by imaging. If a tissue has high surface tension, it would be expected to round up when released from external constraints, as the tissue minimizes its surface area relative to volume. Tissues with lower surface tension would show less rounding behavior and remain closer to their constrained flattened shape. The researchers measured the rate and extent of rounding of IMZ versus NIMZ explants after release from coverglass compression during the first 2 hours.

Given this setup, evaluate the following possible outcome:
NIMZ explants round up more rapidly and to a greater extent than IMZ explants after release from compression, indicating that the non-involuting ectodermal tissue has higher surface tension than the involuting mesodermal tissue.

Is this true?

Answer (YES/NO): NO